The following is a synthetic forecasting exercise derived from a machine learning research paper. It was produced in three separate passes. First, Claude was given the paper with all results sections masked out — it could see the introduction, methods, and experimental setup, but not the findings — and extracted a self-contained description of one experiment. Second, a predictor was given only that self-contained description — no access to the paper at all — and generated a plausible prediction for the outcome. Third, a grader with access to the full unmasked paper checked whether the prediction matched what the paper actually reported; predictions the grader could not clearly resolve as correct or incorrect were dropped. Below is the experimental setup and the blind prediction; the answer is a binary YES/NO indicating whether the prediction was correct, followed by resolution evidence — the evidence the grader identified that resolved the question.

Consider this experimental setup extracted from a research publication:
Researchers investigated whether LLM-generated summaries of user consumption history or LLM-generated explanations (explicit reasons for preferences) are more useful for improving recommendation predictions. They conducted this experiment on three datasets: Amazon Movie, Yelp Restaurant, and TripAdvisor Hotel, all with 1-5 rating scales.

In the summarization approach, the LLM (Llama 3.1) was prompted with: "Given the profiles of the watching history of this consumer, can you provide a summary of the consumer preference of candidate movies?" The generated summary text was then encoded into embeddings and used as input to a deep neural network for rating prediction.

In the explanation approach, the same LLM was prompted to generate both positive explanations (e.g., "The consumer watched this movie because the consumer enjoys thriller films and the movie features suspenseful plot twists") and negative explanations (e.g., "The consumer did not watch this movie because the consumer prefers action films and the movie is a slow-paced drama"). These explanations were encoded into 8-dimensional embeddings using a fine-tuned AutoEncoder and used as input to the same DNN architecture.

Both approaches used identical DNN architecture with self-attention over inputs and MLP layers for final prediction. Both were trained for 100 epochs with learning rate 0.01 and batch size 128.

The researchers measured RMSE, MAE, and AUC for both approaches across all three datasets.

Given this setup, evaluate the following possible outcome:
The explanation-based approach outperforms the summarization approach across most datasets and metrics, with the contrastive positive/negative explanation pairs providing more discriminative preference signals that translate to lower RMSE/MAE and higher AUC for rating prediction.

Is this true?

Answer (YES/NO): YES